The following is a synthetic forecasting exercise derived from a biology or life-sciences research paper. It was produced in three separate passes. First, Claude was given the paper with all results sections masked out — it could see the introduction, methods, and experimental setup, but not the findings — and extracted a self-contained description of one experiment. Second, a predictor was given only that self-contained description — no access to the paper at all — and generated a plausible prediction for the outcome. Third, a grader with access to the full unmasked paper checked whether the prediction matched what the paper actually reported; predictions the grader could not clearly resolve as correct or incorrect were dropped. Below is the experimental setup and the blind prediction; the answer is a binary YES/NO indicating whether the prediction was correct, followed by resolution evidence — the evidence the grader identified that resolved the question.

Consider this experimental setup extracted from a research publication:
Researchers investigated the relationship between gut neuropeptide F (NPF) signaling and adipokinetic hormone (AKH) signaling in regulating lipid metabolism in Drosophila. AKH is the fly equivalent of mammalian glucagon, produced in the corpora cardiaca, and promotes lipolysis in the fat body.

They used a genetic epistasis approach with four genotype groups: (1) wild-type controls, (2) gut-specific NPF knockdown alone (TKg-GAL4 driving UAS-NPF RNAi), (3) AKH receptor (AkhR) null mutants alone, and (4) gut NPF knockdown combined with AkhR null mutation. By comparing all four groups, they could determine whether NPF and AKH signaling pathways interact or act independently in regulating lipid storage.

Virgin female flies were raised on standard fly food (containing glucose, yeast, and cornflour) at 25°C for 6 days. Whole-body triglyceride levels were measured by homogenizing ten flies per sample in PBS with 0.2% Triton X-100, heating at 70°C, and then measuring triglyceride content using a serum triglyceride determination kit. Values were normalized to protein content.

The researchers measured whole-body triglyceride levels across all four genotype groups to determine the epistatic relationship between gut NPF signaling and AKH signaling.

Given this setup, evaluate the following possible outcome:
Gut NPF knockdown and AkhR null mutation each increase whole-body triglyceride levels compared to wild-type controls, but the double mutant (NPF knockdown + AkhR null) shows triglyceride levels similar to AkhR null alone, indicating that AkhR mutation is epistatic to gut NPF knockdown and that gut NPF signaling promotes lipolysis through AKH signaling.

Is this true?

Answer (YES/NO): NO